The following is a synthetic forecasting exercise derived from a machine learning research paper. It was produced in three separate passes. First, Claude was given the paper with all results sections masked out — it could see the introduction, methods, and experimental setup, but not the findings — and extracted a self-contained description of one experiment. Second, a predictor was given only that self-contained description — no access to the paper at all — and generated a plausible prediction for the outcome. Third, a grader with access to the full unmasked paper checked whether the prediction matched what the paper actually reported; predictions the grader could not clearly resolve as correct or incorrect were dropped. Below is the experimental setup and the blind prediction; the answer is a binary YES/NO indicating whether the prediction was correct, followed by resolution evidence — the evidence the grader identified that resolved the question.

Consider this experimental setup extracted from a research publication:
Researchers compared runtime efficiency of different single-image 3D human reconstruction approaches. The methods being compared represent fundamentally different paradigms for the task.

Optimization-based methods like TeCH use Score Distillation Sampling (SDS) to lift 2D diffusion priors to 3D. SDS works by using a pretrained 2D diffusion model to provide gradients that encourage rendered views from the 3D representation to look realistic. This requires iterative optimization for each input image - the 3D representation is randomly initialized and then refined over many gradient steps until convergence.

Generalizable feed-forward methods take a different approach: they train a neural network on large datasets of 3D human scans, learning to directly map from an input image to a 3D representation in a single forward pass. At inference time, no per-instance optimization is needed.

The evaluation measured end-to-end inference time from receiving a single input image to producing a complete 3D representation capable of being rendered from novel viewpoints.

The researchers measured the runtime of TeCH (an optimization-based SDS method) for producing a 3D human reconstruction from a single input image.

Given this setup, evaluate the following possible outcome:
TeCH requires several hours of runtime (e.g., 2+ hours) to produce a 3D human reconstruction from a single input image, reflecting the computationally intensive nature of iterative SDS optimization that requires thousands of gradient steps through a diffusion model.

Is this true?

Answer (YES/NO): YES